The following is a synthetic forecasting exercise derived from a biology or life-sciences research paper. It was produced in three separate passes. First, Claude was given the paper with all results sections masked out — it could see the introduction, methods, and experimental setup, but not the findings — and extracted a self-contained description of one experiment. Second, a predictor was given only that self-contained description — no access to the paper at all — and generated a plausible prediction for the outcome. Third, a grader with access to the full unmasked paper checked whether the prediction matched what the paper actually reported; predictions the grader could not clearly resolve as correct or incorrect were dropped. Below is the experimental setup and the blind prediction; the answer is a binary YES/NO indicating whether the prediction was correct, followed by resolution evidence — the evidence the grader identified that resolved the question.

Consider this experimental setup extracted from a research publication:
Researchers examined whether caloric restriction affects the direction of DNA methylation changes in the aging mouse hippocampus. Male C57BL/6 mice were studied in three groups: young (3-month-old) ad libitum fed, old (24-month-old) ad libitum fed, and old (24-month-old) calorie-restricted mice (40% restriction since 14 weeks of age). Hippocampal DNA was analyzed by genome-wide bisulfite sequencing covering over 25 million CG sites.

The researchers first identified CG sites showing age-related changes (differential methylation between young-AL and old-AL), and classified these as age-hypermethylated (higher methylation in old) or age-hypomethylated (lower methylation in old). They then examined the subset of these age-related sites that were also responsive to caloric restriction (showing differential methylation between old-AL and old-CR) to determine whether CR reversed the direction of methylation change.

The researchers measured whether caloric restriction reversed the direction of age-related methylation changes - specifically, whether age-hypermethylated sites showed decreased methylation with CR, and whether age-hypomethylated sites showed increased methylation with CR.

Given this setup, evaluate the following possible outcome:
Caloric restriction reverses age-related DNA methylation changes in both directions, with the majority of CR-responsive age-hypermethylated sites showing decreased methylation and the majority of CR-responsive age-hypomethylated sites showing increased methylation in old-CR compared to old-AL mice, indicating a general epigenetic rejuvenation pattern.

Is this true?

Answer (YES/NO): YES